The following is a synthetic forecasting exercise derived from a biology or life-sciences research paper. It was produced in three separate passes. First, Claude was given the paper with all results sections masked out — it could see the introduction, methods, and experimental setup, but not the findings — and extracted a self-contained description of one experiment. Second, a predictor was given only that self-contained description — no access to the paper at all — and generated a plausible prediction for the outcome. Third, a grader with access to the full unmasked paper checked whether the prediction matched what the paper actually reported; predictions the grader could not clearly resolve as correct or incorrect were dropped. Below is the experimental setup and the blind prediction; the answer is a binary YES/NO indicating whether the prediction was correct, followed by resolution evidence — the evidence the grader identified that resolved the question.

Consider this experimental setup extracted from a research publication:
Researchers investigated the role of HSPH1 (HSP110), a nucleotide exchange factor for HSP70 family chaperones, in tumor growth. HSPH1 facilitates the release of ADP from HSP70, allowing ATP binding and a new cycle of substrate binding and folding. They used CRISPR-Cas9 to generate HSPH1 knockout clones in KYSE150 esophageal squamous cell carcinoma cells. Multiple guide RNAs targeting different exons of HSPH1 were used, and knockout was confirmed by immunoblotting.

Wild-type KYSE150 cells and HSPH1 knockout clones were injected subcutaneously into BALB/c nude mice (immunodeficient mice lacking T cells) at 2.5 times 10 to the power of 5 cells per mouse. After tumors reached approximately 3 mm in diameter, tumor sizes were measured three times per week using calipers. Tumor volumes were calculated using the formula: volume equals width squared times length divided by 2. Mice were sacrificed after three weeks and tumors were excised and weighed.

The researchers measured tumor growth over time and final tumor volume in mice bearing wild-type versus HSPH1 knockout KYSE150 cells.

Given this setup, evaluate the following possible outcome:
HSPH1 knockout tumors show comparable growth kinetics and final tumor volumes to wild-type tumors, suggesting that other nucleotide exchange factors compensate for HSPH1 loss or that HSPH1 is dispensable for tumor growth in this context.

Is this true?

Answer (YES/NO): NO